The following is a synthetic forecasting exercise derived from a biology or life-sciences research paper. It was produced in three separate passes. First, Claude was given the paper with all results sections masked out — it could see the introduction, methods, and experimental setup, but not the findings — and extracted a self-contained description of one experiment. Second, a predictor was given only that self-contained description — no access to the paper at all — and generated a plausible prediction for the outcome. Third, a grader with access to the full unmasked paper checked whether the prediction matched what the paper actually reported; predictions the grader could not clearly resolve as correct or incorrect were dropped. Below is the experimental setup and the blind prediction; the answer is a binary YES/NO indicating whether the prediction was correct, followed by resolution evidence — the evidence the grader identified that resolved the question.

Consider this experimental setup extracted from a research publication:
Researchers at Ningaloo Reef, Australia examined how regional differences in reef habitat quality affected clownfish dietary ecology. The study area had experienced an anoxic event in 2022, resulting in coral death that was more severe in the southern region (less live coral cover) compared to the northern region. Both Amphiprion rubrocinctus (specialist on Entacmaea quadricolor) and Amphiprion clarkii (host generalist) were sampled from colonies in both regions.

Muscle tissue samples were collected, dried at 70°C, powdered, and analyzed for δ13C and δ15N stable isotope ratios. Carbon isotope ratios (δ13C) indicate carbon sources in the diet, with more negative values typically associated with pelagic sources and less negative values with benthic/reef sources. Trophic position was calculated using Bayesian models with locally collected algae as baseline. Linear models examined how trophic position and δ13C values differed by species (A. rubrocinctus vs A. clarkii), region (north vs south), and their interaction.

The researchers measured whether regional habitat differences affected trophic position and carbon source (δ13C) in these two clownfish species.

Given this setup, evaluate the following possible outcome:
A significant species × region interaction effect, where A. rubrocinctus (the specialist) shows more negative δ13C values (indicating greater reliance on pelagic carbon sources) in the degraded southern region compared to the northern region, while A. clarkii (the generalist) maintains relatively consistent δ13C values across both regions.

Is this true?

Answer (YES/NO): NO